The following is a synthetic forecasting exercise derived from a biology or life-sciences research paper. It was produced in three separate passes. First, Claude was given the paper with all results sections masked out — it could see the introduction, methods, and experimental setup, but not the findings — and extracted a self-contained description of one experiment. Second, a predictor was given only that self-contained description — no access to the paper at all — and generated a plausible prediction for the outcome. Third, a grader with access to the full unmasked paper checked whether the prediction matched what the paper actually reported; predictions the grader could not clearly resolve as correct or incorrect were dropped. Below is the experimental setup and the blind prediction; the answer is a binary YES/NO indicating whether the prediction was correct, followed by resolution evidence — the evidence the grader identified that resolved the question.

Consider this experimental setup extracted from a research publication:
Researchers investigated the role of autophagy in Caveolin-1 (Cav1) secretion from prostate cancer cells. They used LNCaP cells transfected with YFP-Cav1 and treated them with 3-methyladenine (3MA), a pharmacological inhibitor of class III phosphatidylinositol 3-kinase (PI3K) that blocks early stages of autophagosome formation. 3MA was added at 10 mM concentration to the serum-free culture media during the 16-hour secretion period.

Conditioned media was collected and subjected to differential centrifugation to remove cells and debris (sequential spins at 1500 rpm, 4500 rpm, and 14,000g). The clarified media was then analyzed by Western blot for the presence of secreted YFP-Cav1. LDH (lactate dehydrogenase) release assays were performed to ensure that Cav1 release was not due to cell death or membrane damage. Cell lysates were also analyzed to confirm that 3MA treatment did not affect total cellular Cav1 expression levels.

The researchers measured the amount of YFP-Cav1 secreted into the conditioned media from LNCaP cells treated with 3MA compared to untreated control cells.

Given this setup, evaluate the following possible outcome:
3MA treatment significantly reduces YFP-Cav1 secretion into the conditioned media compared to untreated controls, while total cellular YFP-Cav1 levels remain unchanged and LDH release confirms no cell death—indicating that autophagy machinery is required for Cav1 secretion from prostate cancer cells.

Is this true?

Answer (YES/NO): NO